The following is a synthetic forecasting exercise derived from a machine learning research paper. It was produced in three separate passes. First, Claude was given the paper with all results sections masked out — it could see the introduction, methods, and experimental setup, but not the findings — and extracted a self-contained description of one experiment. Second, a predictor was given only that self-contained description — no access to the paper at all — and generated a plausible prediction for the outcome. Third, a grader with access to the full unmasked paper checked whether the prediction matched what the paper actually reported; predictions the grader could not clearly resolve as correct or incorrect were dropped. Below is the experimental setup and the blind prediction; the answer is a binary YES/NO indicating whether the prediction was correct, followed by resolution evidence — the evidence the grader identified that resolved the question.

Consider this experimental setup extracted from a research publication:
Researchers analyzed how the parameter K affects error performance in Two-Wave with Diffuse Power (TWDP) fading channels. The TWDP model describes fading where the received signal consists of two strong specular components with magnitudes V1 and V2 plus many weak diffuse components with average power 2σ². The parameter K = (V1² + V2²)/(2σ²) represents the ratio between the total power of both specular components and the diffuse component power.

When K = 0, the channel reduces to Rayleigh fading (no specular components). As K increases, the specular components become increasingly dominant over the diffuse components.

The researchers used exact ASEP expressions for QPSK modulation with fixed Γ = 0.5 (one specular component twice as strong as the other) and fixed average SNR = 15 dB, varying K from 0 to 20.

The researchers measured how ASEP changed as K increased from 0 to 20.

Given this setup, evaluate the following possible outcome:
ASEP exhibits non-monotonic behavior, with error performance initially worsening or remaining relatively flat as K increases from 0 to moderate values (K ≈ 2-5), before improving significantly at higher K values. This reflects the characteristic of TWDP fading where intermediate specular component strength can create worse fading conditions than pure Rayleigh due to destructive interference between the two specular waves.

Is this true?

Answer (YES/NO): NO